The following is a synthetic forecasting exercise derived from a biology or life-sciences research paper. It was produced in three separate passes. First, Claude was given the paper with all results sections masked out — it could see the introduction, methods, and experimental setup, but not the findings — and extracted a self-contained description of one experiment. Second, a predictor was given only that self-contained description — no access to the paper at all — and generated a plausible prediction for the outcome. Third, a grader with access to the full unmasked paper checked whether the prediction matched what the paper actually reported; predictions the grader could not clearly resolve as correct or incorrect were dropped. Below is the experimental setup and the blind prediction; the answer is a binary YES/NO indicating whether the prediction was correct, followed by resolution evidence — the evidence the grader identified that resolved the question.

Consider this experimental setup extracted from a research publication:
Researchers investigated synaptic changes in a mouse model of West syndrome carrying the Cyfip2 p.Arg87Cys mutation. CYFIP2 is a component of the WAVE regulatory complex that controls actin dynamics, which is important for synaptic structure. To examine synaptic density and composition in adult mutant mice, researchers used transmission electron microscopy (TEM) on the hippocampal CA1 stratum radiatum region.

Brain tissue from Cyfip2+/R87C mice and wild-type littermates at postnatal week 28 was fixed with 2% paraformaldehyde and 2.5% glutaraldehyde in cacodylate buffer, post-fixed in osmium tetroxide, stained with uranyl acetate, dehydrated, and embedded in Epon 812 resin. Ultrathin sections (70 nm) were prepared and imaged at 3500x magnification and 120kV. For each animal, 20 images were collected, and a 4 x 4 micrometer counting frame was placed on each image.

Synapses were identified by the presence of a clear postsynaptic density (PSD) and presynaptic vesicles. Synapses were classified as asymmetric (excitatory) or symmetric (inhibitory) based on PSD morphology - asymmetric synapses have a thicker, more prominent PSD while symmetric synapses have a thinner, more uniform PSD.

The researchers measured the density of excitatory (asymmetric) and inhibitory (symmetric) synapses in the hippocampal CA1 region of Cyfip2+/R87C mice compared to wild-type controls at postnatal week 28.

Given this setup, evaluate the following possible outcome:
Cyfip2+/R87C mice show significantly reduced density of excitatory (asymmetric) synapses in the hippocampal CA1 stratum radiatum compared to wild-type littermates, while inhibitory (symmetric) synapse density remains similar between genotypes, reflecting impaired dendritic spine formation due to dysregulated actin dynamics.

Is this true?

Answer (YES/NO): YES